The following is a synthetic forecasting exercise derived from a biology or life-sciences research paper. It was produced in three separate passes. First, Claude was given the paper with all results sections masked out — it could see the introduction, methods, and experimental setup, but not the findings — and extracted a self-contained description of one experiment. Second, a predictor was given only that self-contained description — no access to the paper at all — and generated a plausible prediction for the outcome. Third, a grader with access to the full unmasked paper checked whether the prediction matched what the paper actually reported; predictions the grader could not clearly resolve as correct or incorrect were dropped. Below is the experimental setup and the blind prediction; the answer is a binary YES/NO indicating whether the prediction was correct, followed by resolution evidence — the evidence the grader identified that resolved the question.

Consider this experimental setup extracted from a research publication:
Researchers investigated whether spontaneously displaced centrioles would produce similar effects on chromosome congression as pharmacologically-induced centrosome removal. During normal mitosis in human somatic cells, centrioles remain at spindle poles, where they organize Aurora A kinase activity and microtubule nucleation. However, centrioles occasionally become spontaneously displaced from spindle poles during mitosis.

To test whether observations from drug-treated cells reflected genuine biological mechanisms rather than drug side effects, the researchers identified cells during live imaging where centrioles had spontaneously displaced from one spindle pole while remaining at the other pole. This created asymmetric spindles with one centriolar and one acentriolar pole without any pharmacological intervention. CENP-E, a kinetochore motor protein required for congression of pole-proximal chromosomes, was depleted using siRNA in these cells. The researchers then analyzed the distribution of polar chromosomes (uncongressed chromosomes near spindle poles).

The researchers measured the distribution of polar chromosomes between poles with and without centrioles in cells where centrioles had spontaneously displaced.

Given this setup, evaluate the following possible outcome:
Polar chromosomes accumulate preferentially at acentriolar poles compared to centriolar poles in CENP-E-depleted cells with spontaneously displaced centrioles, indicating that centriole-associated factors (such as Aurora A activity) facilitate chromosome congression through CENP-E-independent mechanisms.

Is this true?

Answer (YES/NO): NO